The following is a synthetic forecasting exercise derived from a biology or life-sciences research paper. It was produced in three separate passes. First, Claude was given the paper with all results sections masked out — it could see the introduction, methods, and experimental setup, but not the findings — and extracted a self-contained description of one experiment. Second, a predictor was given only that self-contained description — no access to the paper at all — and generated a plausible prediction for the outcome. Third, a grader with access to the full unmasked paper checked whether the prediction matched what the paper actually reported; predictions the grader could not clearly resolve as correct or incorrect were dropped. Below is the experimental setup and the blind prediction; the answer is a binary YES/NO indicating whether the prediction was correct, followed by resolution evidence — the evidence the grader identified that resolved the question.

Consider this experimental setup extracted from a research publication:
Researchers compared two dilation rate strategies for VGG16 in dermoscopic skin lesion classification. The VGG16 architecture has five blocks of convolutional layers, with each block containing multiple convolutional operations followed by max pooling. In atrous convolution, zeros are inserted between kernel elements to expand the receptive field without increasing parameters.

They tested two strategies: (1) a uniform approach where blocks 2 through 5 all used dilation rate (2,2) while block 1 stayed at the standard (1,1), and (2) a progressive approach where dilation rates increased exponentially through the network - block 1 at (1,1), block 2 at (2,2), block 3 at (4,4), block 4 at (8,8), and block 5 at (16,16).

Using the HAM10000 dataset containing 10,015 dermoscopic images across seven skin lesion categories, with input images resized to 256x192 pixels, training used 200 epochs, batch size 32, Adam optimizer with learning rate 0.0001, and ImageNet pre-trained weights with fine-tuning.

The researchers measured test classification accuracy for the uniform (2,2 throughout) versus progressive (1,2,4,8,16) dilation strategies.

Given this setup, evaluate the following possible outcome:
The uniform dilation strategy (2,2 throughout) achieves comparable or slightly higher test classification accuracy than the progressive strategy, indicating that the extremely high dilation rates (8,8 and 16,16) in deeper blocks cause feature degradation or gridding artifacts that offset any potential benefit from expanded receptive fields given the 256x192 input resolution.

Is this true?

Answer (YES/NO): NO